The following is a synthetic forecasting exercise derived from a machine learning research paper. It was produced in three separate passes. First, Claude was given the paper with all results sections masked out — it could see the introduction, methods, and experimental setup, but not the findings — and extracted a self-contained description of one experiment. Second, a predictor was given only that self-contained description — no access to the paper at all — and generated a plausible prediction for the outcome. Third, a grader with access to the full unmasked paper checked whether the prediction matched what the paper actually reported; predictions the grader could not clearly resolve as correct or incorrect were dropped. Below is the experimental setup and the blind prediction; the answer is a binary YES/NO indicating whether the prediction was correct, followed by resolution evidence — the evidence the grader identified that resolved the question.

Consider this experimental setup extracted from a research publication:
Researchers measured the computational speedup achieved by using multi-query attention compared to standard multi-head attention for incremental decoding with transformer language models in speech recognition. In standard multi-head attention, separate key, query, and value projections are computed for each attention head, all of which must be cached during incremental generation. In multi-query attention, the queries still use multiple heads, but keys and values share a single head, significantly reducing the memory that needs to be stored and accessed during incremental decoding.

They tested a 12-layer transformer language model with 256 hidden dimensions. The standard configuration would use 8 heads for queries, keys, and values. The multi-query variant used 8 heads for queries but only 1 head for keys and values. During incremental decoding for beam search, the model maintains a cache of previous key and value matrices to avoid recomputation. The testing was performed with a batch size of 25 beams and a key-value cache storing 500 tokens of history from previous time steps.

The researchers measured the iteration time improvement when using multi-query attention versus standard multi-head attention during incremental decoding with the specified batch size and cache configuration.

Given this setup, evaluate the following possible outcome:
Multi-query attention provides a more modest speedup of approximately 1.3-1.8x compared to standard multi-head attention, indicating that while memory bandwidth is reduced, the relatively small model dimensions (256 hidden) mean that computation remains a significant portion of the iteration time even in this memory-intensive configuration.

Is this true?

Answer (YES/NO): NO